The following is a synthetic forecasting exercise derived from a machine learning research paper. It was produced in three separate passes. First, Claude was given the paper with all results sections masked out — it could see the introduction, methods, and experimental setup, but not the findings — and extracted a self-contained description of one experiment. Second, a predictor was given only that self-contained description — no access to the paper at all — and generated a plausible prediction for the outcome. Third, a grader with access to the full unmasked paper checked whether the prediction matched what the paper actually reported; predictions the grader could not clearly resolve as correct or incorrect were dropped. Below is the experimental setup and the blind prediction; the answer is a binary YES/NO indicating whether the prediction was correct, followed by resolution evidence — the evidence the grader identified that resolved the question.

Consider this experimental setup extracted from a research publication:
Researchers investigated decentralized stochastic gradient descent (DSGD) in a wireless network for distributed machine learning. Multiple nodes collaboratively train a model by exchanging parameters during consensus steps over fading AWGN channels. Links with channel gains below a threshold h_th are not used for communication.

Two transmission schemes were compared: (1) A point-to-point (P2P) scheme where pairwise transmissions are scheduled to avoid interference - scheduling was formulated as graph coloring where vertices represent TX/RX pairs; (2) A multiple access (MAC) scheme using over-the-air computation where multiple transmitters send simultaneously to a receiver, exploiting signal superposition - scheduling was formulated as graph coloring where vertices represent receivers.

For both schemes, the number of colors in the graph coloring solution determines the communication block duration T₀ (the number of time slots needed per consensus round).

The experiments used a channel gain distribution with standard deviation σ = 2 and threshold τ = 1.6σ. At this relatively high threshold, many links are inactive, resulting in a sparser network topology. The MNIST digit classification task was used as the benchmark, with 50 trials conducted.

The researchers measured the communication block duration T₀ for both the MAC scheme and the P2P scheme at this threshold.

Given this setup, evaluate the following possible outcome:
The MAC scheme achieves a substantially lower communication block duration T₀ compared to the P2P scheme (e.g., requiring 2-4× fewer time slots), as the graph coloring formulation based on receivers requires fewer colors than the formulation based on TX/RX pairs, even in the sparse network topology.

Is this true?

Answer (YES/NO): NO